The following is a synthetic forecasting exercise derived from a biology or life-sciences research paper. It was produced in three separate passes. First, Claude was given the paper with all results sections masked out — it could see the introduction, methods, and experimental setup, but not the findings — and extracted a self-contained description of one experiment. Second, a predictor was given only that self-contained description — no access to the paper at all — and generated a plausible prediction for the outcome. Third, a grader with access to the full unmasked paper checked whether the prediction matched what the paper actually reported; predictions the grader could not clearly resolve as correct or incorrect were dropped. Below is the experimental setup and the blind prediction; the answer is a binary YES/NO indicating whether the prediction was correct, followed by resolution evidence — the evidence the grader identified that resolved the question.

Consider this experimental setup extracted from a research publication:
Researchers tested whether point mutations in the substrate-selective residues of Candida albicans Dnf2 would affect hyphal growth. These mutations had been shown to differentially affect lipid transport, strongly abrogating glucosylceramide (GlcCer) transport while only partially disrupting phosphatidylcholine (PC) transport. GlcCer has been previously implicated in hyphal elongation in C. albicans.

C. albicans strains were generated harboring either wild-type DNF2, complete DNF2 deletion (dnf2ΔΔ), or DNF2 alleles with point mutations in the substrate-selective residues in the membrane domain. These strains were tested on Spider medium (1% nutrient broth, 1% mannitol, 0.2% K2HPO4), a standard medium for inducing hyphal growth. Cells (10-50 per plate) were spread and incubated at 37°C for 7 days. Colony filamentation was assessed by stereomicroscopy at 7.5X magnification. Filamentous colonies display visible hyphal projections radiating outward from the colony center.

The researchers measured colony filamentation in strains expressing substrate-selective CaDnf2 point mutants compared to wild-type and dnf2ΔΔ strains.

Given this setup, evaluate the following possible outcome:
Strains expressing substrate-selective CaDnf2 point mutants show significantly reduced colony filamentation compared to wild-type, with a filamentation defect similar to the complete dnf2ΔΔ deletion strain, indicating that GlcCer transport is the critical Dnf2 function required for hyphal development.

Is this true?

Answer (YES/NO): YES